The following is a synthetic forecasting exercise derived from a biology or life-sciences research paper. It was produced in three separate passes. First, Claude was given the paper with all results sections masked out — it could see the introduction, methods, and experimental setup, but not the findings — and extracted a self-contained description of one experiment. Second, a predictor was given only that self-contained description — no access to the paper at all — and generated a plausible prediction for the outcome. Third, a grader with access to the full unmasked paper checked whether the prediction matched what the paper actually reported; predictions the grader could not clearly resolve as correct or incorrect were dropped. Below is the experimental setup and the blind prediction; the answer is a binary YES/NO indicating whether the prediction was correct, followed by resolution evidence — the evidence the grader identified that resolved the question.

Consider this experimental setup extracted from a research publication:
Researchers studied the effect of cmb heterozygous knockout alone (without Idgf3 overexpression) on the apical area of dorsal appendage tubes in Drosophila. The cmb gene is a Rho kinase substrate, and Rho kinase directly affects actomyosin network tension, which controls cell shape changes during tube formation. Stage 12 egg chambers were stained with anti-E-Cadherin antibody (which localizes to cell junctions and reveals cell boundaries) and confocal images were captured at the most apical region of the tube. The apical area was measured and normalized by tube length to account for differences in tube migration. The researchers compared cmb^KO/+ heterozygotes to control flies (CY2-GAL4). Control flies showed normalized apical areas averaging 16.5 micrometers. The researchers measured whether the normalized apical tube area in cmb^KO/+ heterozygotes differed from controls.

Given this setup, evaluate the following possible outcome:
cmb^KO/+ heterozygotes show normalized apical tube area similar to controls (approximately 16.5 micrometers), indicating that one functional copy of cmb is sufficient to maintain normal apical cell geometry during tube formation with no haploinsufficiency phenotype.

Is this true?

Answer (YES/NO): YES